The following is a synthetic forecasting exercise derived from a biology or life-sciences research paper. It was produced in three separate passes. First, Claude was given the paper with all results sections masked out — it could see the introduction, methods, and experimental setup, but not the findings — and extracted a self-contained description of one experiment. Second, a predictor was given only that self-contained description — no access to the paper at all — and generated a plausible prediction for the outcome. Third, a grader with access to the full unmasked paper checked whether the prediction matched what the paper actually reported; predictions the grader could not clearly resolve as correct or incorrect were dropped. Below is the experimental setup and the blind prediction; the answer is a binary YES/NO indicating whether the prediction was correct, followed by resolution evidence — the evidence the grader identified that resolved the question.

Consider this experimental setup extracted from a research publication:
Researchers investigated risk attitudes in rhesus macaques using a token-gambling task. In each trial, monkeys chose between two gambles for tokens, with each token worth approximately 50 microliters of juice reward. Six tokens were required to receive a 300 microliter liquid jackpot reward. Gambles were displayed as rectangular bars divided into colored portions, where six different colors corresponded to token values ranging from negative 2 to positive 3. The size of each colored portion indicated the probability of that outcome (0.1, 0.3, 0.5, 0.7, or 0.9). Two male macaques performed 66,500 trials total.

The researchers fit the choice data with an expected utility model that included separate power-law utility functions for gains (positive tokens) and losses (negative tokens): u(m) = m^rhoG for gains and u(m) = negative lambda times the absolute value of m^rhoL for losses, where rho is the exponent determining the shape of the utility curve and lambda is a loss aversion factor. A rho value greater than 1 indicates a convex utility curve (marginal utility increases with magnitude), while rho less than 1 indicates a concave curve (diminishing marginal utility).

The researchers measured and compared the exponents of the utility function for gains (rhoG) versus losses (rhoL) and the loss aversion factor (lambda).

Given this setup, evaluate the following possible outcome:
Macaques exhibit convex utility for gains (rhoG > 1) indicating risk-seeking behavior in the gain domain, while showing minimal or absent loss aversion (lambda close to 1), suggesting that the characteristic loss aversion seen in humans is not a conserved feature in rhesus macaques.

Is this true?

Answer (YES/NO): NO